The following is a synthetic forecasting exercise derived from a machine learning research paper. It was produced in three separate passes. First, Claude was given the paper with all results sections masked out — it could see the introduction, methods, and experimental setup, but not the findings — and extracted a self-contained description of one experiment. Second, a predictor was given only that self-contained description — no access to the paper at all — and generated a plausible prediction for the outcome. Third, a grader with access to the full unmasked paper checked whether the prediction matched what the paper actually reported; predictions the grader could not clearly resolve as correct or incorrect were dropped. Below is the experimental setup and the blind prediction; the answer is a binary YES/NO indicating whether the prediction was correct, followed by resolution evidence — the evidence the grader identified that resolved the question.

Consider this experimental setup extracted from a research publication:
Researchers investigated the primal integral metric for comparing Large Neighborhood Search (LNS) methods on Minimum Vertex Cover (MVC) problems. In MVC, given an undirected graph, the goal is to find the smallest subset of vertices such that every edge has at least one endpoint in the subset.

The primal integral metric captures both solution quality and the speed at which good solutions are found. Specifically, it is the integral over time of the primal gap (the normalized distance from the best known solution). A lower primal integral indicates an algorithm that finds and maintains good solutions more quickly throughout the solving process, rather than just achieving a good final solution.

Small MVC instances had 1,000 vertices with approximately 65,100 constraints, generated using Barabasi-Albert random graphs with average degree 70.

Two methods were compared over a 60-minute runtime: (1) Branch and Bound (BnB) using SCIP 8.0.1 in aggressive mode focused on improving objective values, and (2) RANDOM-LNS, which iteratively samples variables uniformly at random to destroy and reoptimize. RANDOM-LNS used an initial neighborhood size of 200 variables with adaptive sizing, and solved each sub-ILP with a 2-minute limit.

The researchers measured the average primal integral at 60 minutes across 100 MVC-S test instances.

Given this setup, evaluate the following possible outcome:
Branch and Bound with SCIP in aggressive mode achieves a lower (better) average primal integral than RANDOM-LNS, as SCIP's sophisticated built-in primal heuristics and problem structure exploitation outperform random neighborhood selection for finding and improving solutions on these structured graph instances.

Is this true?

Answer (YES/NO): NO